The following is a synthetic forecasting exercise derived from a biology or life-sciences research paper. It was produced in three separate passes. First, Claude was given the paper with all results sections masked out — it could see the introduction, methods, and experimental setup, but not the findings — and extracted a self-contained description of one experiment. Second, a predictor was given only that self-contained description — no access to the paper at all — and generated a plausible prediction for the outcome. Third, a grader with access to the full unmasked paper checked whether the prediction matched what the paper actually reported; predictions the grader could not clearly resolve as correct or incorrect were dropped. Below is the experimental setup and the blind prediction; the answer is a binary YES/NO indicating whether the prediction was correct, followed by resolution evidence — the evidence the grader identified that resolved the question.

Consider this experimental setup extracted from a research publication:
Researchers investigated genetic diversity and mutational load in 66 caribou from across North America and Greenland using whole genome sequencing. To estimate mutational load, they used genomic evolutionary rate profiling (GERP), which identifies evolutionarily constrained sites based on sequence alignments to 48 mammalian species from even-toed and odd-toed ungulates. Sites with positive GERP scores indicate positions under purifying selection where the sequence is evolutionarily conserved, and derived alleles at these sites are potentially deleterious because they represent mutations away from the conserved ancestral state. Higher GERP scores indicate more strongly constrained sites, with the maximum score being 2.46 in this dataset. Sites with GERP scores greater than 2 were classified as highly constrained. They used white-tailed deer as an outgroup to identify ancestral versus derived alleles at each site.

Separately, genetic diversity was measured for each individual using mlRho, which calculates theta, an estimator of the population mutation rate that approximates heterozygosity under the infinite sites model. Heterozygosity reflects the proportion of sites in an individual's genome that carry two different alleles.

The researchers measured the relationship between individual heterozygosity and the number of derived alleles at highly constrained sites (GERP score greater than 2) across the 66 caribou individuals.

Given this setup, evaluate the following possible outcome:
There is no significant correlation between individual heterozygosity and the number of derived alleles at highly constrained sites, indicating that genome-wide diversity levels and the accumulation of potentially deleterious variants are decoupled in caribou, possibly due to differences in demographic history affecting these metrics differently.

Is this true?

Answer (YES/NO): NO